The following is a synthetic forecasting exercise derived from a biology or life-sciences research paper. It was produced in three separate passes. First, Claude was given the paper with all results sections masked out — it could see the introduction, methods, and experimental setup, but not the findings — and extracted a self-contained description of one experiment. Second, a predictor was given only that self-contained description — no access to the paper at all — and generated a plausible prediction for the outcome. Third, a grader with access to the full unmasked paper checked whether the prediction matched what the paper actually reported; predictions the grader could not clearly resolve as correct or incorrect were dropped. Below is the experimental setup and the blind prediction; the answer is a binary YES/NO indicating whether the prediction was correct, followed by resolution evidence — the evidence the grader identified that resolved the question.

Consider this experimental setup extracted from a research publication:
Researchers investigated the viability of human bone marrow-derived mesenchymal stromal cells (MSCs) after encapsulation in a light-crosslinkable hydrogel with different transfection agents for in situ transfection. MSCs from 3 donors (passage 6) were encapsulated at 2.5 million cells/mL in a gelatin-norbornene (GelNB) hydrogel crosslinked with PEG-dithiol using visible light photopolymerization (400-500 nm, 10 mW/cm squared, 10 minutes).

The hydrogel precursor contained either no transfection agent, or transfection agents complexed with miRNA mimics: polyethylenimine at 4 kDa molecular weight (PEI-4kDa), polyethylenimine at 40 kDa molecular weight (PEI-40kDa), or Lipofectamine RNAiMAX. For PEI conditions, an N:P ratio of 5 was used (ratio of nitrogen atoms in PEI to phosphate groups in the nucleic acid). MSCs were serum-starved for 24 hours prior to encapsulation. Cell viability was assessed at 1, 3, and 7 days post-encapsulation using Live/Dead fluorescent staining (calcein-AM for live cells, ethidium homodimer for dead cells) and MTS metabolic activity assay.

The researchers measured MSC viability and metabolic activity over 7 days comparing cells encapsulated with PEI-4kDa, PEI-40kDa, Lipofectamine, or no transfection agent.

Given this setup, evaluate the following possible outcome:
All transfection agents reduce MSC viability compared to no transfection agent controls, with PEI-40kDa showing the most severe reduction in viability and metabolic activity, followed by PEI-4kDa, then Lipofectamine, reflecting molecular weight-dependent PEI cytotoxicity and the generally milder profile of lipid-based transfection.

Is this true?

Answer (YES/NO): NO